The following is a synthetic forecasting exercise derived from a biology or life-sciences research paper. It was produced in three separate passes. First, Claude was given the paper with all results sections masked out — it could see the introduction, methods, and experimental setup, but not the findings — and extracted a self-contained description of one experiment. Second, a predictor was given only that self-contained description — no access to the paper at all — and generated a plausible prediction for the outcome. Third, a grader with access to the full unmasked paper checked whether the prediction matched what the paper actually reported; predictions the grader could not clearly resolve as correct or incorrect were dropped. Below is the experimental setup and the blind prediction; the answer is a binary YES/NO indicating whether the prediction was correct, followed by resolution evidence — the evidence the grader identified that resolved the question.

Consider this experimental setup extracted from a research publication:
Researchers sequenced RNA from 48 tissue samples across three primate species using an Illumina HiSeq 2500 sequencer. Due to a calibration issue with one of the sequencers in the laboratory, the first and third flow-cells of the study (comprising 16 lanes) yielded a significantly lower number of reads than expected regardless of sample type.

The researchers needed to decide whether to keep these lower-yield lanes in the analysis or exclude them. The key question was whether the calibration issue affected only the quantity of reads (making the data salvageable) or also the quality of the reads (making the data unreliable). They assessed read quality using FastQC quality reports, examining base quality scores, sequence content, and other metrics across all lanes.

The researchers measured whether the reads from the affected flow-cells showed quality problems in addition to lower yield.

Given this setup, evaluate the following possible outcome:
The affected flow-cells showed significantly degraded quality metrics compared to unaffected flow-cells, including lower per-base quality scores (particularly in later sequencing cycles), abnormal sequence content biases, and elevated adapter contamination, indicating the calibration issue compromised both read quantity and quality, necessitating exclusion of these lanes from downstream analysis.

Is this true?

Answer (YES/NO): NO